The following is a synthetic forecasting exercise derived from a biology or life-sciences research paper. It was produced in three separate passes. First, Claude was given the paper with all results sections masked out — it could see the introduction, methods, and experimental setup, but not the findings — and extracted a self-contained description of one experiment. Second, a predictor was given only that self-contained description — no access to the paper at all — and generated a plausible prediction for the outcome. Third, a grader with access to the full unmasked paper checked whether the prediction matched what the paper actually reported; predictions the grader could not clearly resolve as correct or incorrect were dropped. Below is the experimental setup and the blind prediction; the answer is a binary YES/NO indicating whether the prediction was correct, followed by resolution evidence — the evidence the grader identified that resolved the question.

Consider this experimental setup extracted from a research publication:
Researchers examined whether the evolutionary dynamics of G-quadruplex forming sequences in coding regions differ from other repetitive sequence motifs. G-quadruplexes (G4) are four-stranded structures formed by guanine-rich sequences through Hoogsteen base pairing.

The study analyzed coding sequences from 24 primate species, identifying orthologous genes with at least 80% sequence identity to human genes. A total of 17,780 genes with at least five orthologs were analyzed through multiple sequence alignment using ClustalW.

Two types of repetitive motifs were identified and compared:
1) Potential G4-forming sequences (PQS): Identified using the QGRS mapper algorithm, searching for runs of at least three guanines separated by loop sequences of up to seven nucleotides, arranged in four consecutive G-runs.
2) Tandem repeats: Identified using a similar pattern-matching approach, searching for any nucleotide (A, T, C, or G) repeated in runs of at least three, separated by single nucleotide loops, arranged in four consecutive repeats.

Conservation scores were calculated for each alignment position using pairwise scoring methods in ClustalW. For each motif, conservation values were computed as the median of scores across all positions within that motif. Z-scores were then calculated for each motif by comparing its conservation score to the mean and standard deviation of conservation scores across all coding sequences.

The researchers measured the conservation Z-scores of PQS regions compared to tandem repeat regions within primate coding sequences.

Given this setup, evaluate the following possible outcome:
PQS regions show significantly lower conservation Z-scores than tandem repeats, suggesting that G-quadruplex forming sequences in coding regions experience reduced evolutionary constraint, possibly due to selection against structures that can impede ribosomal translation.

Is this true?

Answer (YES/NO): NO